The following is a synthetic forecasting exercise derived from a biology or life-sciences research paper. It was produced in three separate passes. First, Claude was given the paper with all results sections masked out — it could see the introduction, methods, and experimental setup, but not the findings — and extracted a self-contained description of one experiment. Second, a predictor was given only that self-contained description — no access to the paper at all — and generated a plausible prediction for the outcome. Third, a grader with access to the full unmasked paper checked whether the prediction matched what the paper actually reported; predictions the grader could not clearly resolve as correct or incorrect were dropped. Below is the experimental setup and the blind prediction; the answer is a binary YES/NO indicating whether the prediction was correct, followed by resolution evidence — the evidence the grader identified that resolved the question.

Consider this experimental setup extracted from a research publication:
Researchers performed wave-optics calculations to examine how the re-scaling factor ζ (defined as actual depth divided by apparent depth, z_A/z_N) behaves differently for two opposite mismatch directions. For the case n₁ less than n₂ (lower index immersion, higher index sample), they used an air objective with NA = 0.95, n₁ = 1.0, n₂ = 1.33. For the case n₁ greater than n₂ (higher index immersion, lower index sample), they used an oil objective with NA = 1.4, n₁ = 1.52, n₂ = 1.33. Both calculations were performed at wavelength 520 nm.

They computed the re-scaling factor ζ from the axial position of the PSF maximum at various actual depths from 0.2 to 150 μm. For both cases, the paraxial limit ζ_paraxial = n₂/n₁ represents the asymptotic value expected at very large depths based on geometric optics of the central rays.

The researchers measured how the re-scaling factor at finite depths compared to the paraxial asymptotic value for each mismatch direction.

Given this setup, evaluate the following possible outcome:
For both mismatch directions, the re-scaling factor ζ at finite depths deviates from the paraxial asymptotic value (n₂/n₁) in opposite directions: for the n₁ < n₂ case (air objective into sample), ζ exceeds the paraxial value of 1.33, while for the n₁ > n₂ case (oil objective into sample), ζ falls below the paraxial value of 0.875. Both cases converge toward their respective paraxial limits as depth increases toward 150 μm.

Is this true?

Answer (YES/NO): YES